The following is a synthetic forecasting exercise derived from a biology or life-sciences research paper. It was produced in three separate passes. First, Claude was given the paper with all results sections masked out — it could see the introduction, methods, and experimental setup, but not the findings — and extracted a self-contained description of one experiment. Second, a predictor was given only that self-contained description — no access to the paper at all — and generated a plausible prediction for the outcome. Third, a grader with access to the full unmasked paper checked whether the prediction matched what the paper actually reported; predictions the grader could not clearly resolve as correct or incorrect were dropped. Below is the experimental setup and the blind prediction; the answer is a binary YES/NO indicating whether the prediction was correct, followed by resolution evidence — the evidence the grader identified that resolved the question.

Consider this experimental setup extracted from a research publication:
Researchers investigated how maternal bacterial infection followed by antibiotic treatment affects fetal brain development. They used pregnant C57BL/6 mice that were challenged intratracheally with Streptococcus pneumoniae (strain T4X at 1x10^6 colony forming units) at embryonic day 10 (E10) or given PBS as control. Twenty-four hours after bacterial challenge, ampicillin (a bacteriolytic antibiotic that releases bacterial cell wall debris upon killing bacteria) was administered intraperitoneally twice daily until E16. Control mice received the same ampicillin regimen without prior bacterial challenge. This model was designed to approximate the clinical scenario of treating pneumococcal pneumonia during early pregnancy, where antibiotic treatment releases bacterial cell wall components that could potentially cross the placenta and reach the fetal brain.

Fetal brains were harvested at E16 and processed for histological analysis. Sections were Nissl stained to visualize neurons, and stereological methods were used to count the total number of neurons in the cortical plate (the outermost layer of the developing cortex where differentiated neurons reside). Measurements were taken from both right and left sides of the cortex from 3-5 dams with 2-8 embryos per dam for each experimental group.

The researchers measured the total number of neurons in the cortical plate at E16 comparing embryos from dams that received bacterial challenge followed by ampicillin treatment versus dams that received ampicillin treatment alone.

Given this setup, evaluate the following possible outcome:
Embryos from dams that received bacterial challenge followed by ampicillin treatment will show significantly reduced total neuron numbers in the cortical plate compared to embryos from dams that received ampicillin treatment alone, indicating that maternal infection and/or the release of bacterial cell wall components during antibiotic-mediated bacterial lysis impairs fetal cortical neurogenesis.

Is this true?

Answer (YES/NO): NO